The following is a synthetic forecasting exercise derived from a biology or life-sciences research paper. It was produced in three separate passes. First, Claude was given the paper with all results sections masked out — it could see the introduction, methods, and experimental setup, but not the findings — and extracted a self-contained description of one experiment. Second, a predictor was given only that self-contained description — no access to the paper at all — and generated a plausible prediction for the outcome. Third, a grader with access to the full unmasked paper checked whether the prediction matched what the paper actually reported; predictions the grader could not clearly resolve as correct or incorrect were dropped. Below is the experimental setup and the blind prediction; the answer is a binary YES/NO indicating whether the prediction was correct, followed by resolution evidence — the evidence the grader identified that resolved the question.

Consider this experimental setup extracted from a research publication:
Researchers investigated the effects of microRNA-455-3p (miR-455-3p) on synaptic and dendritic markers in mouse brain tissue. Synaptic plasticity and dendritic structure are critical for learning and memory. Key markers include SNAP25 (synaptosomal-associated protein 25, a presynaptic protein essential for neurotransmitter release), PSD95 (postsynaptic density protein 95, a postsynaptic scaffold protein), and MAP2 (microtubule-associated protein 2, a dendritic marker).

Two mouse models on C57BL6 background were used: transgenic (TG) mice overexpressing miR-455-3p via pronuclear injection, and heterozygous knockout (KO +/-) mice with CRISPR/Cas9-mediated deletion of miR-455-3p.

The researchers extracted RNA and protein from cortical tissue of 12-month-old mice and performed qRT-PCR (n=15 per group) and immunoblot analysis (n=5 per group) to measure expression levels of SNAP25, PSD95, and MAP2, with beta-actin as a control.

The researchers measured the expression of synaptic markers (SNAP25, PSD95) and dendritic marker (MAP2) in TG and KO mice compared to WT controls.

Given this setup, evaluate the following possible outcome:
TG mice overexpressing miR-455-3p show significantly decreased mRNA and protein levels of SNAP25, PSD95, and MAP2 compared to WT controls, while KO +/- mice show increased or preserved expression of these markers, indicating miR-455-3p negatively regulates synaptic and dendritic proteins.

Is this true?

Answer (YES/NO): NO